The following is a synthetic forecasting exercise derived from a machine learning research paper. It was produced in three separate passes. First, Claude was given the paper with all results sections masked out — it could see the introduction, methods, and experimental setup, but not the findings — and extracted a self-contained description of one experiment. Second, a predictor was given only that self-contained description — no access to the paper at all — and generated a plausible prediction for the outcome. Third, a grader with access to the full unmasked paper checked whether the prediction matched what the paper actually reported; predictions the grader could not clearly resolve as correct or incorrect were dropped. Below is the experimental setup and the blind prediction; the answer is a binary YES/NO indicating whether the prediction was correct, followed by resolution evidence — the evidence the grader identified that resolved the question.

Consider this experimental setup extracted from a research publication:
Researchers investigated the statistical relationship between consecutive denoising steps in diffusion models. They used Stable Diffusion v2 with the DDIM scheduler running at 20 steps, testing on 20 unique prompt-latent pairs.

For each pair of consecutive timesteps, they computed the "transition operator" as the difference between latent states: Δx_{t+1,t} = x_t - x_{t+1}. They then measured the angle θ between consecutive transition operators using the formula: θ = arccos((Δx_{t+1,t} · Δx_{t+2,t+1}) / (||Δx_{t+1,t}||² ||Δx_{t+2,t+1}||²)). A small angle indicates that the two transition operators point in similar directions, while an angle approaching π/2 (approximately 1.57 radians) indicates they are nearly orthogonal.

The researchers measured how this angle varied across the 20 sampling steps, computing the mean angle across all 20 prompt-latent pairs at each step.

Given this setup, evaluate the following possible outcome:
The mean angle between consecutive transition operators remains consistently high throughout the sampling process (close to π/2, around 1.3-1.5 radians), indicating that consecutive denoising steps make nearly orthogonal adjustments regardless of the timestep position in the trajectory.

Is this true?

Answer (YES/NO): NO